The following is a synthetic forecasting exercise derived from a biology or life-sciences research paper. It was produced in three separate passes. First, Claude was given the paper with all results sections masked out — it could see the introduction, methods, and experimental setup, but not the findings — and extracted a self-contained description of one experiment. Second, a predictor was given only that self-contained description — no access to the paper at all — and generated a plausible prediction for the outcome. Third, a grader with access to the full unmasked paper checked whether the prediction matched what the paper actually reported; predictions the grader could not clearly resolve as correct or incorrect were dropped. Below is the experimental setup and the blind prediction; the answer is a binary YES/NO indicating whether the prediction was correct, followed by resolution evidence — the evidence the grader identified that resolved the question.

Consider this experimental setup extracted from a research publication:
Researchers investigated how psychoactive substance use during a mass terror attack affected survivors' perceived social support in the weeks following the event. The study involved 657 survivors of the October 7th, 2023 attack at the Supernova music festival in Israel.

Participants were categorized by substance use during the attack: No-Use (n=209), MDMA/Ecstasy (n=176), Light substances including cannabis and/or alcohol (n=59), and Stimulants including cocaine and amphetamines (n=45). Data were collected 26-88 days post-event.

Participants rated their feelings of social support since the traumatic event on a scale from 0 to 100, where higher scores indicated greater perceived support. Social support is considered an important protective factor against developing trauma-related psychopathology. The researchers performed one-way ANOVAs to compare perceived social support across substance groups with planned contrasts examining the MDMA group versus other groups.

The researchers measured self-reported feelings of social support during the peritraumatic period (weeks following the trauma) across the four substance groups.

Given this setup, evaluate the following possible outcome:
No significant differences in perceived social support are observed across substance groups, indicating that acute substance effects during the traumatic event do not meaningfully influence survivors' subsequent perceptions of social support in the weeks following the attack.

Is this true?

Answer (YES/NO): NO